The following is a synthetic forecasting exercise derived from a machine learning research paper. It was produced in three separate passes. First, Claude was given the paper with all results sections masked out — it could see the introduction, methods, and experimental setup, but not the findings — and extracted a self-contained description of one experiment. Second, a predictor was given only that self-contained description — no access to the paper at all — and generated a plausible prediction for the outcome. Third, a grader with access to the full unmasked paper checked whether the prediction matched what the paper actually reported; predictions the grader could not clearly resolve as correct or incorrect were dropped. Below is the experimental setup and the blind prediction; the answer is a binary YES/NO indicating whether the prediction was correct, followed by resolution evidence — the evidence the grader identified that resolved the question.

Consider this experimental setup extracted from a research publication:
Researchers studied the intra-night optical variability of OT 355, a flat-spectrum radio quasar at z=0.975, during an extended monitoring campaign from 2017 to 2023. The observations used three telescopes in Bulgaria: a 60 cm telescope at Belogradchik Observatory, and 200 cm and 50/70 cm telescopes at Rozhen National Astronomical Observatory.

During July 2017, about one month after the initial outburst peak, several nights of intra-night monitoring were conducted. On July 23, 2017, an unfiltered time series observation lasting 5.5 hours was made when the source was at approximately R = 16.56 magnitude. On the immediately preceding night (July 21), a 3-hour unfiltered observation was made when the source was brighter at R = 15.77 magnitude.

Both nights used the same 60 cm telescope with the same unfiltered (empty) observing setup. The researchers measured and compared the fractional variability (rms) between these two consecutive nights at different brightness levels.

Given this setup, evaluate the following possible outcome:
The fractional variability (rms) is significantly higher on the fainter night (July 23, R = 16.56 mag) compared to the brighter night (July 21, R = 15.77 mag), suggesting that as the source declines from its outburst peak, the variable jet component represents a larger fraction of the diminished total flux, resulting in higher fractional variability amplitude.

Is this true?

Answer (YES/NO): YES